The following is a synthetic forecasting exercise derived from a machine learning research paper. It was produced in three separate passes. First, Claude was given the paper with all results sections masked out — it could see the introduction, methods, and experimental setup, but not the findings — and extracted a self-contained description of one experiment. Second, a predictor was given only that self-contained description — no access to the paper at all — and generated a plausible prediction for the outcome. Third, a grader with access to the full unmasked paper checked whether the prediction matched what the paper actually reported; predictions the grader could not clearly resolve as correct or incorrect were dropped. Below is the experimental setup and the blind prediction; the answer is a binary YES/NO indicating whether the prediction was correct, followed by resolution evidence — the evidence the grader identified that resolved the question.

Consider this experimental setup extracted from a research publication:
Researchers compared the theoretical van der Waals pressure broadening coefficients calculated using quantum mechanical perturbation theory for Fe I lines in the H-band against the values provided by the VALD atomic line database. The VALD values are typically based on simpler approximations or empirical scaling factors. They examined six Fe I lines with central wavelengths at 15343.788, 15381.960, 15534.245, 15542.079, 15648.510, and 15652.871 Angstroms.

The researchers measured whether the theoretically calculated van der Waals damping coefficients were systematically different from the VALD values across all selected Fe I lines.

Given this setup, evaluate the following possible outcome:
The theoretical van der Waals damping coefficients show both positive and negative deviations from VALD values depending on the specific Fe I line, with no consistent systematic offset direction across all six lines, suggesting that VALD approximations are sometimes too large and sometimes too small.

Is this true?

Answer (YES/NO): NO